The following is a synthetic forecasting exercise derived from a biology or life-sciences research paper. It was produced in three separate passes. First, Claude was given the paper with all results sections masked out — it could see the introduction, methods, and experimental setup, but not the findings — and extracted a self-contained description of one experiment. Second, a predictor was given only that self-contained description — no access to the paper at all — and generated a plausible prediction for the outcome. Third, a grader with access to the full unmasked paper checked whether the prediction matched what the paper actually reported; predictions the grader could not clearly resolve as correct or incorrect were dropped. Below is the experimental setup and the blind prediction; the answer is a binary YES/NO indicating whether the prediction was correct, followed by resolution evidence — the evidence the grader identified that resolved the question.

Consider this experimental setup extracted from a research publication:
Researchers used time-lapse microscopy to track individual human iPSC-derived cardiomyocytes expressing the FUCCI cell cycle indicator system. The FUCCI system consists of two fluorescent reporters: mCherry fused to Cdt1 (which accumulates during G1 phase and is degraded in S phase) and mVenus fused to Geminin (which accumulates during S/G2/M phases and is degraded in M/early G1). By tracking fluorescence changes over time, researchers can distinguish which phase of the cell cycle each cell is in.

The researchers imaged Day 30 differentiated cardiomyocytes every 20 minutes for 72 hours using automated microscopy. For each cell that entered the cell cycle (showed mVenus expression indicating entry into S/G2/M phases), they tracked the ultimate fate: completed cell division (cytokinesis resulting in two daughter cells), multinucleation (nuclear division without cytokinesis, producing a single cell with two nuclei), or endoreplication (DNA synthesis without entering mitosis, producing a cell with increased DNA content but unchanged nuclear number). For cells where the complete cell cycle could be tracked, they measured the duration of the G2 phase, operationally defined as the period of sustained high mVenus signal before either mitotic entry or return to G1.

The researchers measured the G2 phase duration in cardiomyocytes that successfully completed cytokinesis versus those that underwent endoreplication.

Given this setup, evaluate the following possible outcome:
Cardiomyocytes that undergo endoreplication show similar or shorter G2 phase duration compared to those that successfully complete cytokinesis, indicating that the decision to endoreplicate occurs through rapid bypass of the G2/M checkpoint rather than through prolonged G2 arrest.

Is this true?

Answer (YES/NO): NO